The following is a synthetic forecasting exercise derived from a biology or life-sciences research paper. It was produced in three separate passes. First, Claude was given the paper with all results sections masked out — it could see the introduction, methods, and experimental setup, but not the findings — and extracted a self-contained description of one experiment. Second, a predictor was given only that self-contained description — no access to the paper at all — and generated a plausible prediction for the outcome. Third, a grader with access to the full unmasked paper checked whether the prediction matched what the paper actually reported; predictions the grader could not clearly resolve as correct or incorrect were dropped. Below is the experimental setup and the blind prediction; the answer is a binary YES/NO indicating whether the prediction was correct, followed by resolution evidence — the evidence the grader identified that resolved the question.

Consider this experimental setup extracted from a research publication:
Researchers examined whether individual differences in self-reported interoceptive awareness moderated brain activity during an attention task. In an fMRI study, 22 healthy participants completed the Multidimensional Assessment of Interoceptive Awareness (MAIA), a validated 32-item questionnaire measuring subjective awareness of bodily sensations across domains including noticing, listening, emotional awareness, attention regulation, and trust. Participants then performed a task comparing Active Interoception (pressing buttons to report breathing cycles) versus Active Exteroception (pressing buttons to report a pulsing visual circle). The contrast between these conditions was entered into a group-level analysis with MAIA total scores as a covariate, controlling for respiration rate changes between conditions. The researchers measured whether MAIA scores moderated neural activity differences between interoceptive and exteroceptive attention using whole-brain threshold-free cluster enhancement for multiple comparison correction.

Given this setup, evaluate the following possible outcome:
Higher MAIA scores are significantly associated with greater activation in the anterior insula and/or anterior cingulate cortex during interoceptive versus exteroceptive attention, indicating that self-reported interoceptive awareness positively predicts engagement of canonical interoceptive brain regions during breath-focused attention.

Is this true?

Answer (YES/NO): YES